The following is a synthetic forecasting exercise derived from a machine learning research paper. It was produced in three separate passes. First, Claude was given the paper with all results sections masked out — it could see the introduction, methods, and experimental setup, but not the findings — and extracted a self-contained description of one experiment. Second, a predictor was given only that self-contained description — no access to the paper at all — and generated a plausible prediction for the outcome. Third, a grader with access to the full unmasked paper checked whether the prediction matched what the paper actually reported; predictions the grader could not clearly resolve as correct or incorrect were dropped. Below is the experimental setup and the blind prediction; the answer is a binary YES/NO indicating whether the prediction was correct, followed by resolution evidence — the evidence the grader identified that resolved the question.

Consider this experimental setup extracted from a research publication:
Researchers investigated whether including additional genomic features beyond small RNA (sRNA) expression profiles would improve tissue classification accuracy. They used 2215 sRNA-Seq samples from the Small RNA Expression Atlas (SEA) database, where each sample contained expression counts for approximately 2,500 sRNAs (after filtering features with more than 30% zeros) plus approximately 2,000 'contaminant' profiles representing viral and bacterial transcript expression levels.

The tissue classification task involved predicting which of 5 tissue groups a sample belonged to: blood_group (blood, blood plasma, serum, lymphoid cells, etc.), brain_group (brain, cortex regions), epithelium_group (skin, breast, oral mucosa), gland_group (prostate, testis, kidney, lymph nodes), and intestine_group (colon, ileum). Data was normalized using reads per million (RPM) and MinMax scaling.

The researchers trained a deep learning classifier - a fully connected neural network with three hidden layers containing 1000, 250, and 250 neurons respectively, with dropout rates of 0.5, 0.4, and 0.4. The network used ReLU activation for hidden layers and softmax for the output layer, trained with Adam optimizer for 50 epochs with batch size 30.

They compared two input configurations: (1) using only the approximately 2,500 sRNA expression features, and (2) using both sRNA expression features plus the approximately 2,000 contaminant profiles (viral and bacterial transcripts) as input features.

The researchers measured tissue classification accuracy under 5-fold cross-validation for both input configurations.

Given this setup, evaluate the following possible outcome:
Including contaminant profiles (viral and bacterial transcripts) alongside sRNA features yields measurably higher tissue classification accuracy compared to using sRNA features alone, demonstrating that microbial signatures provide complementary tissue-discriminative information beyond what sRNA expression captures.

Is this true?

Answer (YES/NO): NO